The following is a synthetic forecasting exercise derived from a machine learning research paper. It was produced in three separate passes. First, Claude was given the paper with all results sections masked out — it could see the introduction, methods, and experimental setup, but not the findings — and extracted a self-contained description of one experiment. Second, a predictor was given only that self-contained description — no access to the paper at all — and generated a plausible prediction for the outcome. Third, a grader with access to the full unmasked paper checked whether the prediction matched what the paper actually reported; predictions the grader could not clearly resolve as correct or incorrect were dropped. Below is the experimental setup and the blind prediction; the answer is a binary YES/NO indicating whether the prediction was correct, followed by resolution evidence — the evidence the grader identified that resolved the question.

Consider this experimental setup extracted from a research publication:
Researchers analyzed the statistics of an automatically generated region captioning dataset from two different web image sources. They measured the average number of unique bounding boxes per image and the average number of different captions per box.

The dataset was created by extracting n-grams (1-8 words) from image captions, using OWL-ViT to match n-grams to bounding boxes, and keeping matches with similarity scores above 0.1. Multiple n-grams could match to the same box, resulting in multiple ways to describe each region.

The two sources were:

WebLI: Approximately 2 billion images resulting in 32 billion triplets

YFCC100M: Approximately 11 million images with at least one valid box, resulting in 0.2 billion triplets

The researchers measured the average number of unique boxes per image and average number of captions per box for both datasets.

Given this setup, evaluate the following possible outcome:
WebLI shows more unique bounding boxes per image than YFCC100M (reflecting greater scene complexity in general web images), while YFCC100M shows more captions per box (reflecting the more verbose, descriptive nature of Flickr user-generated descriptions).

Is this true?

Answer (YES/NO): NO